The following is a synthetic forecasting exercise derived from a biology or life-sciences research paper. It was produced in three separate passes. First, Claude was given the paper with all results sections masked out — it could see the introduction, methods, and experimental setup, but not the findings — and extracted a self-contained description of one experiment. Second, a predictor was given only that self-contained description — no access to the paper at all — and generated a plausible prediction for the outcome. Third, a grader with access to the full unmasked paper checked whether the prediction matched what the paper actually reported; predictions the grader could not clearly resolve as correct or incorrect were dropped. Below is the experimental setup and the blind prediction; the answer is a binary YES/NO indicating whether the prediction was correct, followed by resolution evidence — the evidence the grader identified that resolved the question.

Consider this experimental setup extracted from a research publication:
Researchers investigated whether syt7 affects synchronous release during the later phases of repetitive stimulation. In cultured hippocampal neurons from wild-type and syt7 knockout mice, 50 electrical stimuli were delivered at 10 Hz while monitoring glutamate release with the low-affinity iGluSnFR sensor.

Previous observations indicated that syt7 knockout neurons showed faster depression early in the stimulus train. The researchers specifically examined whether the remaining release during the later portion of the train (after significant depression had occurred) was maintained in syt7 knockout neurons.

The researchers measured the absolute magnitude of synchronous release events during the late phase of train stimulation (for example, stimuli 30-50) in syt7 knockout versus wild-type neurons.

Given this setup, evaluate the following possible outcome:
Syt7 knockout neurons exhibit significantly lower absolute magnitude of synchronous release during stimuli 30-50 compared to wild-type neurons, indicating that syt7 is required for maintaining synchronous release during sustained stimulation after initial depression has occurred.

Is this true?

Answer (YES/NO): YES